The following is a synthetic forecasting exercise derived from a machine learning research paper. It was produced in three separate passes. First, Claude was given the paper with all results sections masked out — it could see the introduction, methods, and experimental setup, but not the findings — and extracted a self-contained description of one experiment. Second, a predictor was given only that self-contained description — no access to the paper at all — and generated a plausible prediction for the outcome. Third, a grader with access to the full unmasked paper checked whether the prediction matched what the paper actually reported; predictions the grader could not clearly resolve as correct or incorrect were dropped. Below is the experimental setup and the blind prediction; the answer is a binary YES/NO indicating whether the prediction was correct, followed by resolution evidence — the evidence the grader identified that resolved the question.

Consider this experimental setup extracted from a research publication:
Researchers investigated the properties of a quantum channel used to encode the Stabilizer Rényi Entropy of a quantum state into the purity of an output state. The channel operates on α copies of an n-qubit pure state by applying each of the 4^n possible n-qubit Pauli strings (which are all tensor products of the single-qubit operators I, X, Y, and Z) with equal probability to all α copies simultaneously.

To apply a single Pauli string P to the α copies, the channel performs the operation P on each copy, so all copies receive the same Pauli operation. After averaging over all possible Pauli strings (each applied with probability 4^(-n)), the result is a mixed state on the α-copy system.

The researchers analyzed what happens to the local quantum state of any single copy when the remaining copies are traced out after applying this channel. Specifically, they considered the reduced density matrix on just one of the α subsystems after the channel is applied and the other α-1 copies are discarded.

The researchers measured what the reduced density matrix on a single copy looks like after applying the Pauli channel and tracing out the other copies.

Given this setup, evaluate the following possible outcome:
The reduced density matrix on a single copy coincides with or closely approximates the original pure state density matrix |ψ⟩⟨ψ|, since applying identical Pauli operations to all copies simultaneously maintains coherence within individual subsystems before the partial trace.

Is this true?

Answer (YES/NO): NO